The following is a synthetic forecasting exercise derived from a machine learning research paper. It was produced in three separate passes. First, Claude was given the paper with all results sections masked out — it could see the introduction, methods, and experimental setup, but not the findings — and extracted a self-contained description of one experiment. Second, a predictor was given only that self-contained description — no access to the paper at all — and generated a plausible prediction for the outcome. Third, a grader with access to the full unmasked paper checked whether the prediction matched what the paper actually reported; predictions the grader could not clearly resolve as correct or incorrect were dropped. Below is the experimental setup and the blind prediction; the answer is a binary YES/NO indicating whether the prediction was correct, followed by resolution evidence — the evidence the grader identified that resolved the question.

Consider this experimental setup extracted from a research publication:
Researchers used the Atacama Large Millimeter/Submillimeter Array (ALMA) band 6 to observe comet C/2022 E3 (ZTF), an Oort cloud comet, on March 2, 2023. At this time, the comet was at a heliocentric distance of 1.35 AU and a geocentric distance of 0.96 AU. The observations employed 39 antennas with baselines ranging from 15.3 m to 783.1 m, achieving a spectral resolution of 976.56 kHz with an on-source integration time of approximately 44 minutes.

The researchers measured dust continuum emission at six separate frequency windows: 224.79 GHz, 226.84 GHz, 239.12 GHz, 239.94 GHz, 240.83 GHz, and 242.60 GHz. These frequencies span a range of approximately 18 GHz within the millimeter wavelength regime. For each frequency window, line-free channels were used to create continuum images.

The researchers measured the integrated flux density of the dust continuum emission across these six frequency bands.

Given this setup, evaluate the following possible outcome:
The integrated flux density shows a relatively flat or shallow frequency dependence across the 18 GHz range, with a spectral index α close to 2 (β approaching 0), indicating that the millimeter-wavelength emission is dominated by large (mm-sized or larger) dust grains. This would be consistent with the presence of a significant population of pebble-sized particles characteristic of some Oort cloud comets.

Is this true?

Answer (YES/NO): NO